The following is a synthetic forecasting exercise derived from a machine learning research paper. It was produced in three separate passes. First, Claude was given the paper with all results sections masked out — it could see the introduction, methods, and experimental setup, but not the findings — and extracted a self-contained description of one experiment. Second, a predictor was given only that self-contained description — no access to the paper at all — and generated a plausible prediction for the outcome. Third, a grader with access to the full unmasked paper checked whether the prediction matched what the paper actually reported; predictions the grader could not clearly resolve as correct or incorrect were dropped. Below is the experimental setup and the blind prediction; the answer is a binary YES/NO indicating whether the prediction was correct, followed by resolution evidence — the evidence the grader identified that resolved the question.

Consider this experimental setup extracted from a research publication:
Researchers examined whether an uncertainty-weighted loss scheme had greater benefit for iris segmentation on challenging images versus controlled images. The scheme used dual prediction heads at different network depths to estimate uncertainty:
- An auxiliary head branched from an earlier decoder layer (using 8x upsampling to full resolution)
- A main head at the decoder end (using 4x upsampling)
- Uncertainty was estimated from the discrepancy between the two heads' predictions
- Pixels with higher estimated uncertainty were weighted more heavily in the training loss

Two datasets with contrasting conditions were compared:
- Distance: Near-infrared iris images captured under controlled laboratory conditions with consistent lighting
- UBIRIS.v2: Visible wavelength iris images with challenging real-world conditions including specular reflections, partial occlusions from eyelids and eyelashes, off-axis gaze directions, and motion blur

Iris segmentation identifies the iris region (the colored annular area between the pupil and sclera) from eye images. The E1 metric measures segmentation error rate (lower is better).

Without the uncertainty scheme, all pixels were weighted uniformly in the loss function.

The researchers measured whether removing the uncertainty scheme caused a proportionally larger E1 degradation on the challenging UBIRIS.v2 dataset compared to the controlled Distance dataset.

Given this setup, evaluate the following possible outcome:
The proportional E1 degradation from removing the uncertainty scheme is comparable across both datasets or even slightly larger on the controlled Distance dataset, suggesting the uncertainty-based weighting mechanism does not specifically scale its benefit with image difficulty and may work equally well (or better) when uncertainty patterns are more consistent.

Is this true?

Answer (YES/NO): YES